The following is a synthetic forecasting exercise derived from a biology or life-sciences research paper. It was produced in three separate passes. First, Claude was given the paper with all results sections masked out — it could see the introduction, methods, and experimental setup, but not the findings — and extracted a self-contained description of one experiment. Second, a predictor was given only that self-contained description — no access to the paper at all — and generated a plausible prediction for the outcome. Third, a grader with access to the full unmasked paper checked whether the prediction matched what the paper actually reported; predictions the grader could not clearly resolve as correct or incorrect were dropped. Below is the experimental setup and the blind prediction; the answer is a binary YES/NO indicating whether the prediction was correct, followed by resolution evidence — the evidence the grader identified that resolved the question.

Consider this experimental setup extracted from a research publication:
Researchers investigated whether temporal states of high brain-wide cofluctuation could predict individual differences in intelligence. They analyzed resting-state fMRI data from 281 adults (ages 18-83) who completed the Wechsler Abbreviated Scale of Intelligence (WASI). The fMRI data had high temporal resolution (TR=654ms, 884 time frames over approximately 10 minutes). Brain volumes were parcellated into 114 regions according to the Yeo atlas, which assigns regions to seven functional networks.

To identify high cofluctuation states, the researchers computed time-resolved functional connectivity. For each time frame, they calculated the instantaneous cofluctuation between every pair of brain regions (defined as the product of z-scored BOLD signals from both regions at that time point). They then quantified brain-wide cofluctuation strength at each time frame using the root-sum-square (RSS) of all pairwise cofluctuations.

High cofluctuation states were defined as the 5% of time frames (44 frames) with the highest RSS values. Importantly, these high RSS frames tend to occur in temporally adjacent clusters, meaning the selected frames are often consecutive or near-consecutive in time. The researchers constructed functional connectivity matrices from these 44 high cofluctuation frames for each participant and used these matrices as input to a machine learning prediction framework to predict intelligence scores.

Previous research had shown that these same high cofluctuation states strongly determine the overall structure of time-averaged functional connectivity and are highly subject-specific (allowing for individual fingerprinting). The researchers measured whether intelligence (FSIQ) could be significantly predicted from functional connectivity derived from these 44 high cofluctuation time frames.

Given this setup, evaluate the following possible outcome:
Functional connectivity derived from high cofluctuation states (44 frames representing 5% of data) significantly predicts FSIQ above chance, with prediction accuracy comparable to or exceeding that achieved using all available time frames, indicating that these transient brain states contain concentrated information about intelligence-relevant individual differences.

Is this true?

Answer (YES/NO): NO